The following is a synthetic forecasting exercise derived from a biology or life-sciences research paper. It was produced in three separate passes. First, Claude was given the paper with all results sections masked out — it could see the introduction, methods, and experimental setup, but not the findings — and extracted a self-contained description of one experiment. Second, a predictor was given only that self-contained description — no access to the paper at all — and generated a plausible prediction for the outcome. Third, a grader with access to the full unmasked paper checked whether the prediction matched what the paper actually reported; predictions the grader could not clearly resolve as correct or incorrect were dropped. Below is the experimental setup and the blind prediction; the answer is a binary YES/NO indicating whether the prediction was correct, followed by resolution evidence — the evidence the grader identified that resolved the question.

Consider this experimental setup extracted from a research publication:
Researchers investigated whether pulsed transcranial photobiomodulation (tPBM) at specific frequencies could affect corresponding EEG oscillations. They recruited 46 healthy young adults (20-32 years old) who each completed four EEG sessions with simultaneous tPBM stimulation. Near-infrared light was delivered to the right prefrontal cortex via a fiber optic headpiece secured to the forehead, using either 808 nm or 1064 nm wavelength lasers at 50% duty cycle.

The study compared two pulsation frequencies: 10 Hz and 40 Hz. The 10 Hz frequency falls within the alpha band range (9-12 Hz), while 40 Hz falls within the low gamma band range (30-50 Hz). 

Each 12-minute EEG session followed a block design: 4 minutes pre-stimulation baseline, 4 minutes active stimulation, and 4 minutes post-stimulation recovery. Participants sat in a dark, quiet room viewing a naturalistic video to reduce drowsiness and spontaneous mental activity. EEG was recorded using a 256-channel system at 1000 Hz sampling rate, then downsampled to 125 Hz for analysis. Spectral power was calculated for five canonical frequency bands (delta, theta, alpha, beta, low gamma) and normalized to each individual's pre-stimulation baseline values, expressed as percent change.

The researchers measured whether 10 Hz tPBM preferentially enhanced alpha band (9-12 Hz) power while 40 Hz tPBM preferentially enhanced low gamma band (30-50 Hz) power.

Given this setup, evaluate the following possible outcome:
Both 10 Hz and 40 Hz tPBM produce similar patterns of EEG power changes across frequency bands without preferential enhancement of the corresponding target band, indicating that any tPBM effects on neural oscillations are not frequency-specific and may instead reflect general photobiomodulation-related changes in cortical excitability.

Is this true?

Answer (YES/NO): NO